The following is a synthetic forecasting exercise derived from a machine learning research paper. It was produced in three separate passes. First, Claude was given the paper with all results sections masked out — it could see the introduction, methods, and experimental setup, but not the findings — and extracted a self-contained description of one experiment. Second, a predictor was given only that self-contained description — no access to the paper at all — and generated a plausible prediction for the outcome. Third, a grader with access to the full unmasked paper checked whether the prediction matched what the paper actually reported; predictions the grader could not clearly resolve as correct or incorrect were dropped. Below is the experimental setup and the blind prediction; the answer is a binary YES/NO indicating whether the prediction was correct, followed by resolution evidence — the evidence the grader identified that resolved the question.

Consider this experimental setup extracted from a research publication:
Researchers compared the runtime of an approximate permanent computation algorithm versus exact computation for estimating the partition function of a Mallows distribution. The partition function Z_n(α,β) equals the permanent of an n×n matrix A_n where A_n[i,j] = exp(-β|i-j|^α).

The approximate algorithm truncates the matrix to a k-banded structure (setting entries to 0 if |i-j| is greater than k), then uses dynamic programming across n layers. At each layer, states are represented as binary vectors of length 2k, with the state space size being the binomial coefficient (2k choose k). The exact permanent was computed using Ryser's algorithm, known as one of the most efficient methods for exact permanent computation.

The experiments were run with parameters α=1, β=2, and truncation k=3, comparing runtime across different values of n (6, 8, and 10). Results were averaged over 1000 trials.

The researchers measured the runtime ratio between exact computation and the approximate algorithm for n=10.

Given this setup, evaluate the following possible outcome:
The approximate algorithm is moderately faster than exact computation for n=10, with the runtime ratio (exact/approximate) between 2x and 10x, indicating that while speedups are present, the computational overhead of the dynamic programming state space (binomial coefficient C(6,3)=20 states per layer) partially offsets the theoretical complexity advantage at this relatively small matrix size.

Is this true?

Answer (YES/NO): NO